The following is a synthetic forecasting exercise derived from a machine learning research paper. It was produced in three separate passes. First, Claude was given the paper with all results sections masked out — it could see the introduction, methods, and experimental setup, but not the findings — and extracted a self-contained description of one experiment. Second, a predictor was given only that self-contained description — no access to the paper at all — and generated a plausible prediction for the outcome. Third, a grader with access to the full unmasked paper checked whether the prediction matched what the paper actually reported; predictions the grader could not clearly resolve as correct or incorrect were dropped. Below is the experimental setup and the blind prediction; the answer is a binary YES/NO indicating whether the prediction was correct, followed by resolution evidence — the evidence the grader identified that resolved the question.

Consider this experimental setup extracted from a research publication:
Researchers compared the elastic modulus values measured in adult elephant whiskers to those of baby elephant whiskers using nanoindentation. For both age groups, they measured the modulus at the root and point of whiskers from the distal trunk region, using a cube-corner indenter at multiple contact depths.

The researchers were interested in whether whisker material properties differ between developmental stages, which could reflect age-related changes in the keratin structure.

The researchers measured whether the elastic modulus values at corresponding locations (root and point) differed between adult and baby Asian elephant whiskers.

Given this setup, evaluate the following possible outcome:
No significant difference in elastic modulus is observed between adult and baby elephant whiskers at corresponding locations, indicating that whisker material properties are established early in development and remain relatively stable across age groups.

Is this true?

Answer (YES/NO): NO